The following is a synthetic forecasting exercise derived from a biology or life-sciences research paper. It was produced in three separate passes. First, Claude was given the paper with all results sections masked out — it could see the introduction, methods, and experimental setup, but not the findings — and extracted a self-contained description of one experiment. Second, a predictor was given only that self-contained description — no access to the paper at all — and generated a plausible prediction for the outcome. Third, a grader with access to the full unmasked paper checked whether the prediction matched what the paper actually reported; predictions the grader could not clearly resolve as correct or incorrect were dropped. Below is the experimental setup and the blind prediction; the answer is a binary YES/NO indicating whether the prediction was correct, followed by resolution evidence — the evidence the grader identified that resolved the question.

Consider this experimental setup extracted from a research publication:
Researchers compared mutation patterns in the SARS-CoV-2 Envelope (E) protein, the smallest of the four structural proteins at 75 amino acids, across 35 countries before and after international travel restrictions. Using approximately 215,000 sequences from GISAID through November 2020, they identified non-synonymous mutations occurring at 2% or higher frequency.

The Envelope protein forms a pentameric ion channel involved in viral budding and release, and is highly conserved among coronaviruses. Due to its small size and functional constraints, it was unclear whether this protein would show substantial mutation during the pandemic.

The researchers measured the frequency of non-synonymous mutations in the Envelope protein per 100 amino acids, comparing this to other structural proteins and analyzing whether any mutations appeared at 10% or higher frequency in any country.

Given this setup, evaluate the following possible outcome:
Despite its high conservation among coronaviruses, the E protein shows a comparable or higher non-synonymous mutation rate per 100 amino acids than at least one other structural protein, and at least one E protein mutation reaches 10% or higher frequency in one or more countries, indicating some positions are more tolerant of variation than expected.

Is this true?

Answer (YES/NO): NO